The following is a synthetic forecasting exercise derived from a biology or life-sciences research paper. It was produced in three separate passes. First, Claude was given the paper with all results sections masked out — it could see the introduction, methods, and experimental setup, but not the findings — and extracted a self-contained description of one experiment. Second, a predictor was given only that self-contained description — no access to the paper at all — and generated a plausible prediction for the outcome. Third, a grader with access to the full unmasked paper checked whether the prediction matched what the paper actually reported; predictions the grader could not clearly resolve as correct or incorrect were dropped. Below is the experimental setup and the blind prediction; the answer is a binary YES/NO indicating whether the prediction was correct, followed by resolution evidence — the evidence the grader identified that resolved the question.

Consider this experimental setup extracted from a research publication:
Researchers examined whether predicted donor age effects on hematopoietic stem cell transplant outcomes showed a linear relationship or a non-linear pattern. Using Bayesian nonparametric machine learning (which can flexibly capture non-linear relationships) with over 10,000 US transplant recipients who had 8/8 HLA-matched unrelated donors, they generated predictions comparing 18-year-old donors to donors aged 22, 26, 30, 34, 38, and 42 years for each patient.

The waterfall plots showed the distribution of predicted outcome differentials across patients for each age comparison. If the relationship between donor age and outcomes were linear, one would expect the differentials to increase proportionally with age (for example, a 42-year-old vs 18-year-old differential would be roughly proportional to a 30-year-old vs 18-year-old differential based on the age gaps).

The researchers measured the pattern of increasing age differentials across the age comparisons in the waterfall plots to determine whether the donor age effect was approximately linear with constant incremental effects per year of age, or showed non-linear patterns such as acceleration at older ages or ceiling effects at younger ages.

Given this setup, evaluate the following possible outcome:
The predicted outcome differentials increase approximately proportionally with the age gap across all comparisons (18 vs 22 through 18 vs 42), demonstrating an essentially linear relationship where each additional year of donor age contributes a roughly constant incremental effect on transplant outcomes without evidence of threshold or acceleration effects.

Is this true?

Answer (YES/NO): NO